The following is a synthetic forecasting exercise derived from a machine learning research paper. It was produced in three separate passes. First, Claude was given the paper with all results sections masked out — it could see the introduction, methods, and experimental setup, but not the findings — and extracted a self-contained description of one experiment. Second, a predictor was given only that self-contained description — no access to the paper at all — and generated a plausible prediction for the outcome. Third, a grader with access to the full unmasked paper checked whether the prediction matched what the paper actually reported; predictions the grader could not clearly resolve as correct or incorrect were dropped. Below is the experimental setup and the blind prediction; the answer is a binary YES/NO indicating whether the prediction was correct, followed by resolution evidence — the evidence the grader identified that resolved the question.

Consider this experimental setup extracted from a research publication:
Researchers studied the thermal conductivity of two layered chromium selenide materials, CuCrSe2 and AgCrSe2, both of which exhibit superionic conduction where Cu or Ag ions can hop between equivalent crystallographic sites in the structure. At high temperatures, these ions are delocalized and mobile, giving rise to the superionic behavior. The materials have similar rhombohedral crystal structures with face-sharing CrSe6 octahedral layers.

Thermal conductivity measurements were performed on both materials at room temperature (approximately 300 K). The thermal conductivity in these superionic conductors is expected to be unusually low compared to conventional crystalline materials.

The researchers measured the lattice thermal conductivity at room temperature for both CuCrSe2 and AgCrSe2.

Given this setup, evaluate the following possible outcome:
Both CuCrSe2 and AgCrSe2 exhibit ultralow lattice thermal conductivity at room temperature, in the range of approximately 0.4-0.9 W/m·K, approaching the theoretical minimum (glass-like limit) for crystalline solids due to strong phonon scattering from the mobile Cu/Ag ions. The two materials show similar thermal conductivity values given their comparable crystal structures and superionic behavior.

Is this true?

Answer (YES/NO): NO